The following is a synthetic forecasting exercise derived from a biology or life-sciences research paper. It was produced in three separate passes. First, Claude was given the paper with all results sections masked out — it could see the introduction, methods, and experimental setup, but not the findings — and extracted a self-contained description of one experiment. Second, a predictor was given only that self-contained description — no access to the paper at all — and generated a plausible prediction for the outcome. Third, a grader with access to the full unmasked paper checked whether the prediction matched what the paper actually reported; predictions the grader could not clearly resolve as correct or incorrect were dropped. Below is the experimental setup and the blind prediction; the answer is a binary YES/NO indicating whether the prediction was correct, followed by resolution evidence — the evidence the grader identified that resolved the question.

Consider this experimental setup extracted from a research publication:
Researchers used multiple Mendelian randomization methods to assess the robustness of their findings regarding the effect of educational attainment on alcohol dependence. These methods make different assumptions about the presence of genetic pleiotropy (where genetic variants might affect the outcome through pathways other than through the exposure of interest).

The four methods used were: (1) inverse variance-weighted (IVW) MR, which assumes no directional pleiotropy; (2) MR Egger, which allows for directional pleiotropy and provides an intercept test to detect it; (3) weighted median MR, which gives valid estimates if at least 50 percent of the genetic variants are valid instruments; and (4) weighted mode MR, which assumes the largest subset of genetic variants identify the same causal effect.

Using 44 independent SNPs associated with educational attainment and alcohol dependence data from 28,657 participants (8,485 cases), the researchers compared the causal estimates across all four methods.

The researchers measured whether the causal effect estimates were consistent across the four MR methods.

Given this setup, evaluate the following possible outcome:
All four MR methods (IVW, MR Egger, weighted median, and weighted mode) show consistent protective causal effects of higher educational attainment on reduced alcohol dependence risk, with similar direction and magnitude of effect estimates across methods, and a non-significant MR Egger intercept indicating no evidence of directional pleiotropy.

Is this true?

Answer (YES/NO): NO